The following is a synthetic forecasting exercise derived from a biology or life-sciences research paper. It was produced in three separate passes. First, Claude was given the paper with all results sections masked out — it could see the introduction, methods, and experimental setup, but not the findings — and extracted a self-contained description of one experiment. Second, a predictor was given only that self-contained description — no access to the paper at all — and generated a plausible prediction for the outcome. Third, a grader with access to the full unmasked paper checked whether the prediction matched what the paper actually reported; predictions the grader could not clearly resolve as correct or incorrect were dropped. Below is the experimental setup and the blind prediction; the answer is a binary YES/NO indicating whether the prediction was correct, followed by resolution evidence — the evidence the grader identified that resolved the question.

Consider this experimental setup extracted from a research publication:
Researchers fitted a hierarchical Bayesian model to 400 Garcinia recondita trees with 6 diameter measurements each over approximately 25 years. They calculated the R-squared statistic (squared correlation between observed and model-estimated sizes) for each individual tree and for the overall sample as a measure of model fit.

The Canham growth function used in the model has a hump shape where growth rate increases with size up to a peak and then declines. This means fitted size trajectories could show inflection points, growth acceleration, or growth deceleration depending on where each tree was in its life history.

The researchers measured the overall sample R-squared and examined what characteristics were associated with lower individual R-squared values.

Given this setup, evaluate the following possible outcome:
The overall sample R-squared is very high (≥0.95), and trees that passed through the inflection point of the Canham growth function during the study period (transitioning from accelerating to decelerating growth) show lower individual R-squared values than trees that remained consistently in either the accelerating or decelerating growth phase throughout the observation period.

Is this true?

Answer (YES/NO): NO